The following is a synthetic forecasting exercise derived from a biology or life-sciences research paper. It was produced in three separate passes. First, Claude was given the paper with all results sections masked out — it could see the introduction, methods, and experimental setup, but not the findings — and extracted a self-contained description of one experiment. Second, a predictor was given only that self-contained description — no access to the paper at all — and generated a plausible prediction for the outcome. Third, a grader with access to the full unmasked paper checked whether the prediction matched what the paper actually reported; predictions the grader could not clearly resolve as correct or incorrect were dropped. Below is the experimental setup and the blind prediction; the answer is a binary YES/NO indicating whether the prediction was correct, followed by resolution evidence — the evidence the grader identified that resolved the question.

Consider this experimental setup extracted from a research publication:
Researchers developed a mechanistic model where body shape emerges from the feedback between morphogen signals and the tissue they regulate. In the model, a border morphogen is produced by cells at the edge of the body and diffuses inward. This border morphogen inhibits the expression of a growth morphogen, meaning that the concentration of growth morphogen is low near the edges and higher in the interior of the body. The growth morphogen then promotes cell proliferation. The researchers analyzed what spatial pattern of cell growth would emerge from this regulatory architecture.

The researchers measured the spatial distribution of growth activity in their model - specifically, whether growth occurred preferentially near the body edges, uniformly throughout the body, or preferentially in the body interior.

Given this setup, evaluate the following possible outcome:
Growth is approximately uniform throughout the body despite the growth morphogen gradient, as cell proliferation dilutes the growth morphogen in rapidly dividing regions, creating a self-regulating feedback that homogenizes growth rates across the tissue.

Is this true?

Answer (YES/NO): NO